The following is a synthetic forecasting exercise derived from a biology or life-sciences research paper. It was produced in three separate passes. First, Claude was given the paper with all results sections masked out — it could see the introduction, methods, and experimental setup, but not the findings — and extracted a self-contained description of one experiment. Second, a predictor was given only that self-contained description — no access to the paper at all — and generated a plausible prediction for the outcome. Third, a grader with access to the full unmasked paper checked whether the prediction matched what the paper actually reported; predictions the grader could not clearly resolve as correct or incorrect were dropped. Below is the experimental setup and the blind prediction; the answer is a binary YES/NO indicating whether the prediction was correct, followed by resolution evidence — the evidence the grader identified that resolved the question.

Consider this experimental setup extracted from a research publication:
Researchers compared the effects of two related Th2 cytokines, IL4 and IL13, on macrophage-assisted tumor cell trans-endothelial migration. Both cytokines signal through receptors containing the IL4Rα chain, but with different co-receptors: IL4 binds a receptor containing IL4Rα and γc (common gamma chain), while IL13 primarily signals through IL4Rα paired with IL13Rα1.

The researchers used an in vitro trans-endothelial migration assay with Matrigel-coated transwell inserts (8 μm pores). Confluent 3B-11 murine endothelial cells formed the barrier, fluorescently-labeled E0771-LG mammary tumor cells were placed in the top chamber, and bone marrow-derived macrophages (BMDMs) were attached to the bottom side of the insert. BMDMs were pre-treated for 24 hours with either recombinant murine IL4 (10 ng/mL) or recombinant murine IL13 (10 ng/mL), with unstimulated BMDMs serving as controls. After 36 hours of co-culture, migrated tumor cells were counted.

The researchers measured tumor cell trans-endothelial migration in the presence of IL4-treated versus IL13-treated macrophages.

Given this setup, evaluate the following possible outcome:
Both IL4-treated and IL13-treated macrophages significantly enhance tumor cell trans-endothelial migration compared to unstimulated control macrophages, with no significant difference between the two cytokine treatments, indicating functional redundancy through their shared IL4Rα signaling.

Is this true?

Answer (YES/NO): NO